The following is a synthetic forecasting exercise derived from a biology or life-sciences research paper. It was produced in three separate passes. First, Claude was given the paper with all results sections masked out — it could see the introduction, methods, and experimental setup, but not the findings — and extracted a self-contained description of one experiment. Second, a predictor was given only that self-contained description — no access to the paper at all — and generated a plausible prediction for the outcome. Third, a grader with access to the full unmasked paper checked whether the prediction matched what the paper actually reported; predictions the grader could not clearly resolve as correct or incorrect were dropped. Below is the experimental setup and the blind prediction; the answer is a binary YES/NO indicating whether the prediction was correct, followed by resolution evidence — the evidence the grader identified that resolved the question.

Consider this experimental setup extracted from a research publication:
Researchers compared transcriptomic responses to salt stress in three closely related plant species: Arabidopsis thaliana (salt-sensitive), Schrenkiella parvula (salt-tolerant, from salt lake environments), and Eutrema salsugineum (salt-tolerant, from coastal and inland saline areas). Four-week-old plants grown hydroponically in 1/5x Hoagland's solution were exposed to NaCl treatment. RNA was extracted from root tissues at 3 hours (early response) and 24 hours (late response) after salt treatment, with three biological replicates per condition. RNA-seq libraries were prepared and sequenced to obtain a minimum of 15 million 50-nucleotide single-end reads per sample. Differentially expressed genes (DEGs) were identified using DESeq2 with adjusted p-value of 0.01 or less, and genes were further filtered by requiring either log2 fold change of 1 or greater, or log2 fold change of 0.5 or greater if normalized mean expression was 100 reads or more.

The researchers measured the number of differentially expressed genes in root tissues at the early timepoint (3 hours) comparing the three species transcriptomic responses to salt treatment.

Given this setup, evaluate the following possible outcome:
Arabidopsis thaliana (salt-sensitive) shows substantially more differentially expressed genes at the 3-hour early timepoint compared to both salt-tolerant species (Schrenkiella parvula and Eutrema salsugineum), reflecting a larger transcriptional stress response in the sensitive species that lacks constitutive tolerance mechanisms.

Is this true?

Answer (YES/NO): YES